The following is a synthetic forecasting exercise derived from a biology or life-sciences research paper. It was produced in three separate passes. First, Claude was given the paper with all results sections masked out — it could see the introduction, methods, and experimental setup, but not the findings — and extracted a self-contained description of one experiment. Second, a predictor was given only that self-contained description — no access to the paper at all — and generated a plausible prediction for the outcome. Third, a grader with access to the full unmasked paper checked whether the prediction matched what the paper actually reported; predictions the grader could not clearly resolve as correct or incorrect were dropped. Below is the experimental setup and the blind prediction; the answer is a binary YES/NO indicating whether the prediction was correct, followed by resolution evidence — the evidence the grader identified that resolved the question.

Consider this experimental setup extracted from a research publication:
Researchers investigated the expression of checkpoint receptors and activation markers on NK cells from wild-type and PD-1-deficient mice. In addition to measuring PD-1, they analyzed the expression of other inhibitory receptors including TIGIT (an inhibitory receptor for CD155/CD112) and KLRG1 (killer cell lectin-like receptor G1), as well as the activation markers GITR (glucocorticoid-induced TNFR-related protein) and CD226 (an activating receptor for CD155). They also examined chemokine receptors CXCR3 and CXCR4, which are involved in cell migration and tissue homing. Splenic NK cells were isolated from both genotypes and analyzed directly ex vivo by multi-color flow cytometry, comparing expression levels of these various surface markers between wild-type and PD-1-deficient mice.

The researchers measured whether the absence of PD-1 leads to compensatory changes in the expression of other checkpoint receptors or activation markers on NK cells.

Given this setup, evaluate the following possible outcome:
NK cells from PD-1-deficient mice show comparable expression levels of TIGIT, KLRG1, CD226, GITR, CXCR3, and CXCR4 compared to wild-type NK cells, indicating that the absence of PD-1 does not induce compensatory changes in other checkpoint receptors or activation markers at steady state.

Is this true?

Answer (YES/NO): NO